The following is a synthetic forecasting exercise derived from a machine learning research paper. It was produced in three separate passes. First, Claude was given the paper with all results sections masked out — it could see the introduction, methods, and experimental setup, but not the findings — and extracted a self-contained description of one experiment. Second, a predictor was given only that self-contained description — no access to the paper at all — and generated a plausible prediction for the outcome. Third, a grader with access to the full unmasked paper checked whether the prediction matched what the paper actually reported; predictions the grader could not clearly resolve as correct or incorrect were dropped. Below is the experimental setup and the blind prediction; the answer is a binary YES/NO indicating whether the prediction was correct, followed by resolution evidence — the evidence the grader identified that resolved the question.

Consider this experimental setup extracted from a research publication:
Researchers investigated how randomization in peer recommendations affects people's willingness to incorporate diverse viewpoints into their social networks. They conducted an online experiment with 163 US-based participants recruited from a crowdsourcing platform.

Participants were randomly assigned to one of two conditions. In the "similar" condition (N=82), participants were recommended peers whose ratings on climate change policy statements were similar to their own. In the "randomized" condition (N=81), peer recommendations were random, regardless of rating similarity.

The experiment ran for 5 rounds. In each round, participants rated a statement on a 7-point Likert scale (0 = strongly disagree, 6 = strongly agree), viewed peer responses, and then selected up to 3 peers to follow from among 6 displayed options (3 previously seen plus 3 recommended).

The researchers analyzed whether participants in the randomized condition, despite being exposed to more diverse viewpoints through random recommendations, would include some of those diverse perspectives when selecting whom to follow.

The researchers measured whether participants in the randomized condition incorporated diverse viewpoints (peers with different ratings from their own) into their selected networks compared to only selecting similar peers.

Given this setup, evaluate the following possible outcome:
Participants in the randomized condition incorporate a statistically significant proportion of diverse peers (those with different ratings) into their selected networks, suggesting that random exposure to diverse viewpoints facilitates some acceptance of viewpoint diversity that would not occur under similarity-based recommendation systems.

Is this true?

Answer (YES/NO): YES